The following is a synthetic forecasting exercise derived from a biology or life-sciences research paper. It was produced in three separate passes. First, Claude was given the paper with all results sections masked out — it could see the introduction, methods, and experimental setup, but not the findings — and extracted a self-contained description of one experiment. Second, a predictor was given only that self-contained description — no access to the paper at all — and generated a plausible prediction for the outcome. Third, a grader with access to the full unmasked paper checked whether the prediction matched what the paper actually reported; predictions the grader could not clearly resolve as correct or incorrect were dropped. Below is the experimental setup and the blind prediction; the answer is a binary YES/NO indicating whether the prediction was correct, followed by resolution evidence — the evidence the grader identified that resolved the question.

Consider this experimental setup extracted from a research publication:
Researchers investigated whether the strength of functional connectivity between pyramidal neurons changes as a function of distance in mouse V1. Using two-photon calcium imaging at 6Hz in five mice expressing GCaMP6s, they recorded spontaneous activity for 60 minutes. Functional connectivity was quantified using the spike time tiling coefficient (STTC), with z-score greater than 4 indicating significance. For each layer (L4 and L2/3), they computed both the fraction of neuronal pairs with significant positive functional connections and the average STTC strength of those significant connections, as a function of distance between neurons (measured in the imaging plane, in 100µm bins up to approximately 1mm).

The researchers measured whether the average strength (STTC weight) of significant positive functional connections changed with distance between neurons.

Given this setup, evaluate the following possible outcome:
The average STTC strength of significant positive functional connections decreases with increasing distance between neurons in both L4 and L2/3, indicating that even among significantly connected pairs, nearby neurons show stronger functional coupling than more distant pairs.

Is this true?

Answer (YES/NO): NO